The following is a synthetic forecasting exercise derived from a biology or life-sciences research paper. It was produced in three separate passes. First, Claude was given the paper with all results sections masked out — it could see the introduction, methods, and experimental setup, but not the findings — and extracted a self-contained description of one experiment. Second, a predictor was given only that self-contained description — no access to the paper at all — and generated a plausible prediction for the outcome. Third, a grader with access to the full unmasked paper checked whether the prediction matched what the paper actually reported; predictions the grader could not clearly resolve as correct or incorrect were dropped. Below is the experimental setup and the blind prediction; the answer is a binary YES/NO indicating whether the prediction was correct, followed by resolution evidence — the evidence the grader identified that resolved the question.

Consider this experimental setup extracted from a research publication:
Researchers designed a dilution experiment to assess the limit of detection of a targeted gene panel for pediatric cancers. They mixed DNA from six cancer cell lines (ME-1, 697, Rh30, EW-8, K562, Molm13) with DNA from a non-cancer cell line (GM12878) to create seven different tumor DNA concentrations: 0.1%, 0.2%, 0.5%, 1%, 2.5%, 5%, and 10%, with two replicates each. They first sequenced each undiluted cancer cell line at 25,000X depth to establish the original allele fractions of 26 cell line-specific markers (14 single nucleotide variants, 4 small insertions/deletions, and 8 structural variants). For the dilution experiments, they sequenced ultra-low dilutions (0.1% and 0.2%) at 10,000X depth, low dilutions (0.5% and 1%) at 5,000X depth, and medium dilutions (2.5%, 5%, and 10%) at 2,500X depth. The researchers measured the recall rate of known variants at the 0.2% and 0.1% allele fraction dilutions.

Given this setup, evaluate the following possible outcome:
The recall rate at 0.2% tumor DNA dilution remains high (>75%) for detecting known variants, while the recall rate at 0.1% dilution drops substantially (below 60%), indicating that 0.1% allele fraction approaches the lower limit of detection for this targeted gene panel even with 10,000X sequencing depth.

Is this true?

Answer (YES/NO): YES